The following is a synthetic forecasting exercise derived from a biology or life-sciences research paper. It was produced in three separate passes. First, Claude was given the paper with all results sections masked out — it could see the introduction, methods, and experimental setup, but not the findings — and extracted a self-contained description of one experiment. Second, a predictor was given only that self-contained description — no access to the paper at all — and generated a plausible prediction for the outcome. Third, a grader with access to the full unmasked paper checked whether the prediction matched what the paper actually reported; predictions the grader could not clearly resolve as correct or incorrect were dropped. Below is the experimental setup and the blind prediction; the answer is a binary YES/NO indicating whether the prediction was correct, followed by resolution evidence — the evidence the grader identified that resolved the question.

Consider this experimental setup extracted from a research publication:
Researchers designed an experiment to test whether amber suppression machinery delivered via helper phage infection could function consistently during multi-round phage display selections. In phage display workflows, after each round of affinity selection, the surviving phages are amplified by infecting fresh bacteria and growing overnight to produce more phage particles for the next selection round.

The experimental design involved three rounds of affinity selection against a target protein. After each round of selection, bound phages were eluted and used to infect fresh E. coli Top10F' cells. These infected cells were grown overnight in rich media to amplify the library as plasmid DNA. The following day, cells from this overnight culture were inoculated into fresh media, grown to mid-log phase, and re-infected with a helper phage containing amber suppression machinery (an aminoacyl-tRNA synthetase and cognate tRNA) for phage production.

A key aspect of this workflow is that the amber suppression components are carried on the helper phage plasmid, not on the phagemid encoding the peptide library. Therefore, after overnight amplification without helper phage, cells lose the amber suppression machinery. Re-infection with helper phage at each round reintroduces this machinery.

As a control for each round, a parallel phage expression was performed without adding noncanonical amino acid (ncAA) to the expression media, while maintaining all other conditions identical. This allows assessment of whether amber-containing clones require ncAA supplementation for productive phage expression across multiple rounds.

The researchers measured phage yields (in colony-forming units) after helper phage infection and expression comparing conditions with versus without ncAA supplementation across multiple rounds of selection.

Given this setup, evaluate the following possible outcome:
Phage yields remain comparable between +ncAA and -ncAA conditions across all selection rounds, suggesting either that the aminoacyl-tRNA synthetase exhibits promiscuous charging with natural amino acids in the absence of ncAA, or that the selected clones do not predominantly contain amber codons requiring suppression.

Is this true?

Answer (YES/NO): NO